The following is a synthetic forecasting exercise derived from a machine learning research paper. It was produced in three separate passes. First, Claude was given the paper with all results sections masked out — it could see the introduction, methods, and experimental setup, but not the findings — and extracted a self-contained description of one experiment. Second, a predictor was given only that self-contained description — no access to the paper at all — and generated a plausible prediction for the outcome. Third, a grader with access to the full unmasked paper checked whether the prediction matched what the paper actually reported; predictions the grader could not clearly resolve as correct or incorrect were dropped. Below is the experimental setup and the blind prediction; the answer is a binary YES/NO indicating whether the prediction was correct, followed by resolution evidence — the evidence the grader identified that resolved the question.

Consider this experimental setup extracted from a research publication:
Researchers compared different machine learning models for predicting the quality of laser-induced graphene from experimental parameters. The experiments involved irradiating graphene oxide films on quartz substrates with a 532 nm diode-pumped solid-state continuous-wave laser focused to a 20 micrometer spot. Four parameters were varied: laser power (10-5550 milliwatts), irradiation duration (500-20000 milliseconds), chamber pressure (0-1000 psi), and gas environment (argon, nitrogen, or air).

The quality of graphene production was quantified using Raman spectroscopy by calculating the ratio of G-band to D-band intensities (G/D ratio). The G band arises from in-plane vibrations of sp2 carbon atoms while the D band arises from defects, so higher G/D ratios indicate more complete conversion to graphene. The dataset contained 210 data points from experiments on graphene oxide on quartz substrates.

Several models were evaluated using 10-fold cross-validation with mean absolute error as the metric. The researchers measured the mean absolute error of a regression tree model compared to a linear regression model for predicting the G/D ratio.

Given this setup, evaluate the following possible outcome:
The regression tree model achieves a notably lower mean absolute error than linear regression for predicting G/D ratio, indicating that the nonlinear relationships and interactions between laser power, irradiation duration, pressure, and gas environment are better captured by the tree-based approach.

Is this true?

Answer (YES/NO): NO